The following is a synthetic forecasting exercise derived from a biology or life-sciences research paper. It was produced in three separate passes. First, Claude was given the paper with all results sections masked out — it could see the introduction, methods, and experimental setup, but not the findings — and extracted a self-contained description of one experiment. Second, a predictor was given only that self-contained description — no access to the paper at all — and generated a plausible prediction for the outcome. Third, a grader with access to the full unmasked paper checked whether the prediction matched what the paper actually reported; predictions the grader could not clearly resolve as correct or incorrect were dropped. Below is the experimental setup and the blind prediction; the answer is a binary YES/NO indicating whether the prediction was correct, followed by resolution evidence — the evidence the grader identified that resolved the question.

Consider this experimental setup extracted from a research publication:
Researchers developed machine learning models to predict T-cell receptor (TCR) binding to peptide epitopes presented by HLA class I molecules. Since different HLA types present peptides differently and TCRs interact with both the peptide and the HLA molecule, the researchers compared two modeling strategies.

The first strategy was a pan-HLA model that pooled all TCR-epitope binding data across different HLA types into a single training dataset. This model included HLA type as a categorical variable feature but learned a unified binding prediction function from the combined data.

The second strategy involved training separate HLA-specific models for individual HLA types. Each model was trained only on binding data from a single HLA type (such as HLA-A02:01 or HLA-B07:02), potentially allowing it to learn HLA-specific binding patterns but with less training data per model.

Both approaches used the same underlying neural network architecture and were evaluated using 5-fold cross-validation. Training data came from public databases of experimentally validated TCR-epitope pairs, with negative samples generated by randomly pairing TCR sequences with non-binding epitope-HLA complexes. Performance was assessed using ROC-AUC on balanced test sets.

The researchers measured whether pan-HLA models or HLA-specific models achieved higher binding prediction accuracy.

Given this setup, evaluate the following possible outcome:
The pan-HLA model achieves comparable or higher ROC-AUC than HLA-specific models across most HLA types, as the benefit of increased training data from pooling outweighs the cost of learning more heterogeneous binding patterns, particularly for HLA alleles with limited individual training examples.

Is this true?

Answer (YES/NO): NO